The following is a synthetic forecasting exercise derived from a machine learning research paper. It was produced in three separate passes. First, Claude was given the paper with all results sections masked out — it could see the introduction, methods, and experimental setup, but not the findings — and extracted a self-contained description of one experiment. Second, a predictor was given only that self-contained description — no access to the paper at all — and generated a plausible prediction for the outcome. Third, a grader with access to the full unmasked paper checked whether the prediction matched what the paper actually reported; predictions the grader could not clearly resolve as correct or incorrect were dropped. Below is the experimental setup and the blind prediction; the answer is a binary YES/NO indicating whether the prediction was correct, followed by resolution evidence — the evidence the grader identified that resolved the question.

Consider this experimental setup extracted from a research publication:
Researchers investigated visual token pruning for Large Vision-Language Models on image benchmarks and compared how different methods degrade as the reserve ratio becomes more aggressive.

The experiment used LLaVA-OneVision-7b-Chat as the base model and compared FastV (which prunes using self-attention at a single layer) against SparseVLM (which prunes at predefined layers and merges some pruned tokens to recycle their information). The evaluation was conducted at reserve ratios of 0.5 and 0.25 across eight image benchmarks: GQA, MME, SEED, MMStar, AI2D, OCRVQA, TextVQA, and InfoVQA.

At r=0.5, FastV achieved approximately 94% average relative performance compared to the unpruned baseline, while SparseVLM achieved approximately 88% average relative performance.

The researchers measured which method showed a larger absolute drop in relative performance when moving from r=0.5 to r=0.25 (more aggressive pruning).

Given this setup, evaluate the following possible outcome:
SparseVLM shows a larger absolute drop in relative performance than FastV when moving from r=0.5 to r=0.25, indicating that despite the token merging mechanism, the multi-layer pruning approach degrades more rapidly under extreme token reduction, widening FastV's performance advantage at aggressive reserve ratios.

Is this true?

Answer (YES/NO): YES